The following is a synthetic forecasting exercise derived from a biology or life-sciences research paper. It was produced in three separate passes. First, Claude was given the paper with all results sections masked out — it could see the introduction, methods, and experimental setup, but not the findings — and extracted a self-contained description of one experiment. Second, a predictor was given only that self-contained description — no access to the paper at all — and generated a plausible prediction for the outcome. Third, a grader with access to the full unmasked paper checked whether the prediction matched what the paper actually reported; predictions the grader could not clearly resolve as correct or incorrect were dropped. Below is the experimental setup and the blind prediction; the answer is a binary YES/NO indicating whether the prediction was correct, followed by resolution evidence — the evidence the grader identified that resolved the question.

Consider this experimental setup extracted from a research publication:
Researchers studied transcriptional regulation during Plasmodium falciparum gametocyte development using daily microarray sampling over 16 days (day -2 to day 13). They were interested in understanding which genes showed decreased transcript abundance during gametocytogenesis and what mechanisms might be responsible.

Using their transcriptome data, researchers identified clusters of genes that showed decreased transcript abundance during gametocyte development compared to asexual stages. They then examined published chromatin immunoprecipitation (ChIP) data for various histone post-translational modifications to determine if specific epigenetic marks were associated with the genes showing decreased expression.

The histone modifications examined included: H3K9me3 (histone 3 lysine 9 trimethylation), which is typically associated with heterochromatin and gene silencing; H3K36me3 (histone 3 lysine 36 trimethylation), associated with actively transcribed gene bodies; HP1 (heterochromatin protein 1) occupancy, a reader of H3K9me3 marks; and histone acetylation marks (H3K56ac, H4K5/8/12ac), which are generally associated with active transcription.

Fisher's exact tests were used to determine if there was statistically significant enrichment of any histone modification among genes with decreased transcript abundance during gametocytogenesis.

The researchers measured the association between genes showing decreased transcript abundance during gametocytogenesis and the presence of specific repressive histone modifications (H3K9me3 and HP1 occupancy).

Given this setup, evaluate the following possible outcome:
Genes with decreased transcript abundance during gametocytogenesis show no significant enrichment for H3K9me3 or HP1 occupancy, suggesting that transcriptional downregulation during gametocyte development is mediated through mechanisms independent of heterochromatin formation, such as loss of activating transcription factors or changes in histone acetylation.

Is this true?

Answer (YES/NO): NO